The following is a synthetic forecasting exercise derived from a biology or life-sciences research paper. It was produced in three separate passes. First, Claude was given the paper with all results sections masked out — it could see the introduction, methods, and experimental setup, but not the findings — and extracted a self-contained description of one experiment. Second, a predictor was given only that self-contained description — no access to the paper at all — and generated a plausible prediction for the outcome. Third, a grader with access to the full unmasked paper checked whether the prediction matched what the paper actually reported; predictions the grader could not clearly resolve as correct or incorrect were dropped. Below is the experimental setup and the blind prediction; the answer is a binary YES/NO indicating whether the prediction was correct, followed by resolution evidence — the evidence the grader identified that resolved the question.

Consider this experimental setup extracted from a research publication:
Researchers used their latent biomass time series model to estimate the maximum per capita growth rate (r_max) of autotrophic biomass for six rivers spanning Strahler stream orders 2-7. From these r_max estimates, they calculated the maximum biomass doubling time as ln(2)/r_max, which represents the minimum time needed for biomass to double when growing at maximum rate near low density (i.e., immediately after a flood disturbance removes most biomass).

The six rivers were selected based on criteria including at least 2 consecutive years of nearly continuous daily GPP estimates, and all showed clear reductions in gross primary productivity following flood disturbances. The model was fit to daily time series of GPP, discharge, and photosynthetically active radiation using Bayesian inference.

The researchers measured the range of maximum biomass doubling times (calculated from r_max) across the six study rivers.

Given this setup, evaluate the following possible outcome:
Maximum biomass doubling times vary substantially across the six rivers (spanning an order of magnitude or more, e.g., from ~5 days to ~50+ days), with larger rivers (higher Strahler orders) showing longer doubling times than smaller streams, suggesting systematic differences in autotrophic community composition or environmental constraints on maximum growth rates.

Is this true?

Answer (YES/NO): NO